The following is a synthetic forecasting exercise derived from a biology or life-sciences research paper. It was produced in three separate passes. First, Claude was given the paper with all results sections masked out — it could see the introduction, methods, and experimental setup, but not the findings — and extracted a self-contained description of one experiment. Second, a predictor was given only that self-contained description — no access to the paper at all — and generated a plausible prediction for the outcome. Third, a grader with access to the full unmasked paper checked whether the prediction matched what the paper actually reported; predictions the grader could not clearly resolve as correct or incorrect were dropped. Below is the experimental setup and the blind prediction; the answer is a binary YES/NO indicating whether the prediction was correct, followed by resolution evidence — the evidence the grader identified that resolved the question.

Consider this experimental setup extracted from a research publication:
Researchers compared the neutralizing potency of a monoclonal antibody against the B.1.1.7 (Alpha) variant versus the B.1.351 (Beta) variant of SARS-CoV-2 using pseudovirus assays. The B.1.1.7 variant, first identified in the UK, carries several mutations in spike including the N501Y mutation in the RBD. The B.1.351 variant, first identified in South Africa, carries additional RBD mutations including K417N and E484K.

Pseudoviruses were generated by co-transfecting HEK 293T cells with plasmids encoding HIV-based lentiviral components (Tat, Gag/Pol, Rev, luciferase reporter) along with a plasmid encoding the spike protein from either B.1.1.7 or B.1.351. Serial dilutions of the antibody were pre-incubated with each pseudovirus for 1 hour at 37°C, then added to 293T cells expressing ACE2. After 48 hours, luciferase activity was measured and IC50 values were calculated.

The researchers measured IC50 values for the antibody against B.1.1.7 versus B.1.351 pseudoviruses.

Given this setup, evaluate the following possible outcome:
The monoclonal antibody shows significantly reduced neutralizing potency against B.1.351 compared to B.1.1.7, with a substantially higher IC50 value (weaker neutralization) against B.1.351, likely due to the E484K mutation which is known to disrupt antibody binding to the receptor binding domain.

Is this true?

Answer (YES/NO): YES